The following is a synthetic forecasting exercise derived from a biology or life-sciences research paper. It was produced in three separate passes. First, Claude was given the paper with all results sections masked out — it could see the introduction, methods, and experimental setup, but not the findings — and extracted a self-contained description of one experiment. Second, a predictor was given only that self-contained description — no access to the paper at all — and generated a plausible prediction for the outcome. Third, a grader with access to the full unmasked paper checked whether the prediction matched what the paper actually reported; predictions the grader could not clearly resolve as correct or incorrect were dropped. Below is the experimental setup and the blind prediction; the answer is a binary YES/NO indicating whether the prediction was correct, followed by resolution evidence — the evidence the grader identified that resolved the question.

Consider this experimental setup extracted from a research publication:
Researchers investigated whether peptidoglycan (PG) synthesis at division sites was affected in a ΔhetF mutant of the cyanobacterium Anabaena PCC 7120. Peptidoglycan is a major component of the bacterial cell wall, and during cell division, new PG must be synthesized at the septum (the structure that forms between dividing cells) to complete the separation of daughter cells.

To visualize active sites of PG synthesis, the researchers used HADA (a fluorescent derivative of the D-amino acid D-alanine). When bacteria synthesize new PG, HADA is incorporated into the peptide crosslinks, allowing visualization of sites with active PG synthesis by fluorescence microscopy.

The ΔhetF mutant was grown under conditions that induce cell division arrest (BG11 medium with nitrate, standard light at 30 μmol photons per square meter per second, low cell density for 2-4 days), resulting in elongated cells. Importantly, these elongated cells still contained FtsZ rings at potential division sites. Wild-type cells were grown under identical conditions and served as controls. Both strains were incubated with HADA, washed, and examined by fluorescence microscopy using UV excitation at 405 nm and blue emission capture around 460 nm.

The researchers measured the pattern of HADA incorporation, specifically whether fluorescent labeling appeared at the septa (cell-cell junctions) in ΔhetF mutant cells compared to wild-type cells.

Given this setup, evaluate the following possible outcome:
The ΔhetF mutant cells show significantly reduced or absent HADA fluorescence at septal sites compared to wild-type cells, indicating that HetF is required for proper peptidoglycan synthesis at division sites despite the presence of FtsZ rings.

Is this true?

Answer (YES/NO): YES